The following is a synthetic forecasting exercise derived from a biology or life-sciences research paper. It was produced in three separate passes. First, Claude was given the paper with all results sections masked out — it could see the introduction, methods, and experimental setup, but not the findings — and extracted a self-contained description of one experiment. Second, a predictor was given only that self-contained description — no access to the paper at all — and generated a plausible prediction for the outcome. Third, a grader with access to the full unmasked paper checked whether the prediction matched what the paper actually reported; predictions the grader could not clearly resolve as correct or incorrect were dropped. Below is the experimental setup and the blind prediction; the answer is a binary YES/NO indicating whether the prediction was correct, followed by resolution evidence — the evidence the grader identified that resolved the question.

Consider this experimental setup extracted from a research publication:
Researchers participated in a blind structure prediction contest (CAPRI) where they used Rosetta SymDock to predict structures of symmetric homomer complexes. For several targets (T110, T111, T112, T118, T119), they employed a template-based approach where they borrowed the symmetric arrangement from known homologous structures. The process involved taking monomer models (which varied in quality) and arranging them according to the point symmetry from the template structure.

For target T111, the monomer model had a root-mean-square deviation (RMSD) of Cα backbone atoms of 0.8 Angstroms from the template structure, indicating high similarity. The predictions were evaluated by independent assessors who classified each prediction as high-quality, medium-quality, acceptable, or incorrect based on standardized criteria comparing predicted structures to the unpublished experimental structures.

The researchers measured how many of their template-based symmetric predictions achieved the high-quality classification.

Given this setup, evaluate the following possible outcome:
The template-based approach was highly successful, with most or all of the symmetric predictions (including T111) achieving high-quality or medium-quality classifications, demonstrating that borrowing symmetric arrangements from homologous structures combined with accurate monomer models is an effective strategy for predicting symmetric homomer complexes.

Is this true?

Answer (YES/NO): NO